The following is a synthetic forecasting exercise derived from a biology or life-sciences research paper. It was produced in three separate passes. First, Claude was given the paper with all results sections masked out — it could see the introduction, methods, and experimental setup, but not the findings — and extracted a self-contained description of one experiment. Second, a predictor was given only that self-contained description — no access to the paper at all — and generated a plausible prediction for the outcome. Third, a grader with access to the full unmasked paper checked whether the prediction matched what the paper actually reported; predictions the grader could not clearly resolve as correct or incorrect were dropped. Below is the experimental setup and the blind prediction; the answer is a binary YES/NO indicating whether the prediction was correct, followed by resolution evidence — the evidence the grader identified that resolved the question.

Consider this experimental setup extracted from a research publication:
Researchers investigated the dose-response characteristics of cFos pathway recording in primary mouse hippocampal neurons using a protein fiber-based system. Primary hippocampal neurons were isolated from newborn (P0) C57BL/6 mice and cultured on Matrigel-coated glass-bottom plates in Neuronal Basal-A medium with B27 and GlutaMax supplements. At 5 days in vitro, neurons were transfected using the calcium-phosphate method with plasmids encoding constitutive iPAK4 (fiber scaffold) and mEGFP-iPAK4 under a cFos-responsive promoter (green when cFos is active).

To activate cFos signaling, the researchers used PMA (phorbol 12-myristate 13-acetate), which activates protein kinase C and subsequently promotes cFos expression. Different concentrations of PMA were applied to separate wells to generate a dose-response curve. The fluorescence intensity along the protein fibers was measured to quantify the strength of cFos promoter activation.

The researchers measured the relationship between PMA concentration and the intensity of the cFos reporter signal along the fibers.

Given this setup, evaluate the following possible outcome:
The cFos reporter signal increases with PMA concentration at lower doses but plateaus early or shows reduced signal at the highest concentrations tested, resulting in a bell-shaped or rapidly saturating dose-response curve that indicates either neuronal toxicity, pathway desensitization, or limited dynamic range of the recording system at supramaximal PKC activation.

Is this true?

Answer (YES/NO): NO